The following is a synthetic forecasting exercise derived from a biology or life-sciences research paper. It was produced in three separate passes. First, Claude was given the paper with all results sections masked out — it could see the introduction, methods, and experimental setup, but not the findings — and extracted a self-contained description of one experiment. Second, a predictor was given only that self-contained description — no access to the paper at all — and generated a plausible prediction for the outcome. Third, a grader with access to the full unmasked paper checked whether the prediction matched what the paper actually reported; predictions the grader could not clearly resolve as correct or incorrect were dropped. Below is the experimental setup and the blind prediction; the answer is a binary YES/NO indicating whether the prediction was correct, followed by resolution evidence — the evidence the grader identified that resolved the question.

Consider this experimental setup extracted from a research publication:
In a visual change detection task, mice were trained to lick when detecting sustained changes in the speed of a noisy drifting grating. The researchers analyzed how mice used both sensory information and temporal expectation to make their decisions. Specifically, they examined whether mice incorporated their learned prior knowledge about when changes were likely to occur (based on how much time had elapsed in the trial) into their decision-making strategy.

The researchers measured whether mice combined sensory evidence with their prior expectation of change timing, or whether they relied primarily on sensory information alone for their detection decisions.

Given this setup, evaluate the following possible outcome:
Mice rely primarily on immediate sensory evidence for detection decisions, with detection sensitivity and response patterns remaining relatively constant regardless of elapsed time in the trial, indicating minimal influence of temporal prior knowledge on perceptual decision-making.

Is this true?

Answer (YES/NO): NO